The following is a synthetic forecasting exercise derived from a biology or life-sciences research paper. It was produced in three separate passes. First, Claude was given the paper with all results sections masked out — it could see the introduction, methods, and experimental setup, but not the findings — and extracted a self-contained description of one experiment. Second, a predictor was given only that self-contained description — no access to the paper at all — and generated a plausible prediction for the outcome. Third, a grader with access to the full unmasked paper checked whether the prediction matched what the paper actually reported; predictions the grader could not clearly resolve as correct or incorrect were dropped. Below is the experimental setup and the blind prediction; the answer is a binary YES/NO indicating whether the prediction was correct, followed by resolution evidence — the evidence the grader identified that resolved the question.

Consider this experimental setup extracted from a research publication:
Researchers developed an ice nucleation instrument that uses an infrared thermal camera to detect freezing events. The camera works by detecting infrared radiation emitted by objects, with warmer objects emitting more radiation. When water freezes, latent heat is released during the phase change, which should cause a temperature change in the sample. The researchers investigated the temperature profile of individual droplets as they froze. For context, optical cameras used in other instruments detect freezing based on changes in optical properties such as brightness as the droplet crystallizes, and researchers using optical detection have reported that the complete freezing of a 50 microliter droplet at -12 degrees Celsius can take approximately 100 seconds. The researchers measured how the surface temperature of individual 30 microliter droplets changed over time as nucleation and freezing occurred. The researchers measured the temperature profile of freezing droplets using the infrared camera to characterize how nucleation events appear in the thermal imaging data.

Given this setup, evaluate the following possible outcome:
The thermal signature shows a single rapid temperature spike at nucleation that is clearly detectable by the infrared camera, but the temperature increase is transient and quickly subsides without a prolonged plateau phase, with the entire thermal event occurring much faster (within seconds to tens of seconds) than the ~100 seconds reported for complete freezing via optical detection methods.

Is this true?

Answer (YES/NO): NO